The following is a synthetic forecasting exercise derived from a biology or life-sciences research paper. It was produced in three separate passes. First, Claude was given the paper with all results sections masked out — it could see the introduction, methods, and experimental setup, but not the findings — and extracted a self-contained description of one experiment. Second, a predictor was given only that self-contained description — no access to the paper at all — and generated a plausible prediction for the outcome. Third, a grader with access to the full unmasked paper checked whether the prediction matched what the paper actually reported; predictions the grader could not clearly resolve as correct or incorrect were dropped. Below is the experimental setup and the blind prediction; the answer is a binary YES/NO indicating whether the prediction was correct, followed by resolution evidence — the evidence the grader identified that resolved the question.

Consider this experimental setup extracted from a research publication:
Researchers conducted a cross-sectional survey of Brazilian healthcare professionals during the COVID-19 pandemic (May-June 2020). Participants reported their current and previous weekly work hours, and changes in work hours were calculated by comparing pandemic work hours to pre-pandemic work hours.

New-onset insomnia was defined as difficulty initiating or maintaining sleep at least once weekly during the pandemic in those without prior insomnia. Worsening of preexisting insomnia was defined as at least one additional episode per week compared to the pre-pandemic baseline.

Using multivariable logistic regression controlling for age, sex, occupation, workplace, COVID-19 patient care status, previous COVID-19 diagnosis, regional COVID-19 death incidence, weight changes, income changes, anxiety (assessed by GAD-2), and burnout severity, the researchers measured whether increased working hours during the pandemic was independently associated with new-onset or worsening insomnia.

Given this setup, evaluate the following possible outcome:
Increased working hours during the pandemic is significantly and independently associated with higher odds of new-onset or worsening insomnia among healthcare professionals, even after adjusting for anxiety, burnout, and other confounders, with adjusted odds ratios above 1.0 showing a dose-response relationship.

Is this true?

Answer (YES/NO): NO